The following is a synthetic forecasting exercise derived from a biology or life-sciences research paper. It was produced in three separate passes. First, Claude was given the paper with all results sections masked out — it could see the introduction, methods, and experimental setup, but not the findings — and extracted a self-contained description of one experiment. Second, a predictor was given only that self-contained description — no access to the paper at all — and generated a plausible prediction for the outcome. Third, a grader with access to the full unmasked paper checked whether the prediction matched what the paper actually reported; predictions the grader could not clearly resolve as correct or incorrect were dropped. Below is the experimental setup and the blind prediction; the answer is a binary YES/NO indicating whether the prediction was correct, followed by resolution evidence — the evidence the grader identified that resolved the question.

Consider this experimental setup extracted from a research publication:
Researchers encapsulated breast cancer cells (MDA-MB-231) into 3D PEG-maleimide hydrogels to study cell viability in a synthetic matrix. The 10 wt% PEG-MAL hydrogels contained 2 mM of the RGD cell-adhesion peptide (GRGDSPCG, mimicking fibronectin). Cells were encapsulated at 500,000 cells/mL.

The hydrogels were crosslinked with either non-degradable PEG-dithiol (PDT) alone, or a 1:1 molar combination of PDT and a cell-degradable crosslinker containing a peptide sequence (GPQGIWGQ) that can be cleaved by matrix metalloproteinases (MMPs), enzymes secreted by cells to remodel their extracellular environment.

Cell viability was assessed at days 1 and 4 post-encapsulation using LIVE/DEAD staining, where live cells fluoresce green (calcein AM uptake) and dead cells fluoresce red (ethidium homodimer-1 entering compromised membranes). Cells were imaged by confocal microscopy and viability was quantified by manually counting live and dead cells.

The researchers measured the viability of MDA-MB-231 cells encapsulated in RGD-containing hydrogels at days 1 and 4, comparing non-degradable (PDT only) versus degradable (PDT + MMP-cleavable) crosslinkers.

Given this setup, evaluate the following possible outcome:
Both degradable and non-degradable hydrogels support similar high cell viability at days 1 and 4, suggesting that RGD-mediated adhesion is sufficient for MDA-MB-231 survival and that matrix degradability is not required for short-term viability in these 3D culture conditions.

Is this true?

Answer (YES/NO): NO